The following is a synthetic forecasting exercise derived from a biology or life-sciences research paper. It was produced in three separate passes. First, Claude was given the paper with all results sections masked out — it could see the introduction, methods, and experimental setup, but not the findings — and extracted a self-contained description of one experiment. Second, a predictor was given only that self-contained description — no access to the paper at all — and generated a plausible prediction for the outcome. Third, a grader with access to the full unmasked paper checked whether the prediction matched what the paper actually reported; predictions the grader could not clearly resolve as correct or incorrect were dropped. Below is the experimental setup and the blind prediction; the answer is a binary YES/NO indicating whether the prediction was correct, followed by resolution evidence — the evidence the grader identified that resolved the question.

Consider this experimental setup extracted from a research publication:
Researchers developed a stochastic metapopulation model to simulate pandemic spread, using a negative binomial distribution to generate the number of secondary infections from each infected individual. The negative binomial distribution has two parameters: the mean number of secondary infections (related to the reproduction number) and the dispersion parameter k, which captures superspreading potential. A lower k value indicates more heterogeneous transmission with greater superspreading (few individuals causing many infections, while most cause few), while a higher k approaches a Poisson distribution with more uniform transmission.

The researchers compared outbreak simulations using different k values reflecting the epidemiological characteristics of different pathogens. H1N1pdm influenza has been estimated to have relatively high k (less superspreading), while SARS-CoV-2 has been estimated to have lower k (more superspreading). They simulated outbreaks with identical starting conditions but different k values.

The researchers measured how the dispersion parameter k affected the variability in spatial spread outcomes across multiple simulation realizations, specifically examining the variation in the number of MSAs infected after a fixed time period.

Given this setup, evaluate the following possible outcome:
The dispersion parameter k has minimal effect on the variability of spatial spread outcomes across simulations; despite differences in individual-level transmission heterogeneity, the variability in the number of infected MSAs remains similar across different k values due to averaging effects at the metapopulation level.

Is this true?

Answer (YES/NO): NO